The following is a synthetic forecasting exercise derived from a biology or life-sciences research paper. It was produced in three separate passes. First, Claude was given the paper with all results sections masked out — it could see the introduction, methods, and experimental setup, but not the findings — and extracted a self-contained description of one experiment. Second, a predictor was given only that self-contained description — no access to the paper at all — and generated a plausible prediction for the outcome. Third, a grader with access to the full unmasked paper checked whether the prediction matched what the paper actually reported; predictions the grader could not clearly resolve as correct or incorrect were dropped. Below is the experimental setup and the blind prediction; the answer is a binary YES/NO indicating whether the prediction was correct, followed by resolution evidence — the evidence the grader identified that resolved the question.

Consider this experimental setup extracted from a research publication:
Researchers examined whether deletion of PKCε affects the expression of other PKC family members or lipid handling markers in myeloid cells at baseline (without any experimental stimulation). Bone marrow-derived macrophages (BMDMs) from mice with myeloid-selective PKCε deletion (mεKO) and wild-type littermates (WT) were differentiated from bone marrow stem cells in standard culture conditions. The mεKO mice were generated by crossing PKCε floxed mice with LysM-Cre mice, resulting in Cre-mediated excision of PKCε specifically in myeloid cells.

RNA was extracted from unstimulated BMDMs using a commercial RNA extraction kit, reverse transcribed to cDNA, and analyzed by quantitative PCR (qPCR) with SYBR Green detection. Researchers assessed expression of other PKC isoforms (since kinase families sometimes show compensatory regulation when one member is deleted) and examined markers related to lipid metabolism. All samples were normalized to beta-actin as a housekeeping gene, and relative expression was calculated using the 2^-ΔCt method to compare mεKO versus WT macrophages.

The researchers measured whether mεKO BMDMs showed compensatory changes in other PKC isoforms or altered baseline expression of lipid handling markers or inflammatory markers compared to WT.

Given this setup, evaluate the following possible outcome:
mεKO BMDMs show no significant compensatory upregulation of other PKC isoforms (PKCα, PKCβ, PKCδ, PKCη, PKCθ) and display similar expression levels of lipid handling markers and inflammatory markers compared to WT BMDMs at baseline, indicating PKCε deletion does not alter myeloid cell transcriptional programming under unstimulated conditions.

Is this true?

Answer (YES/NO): YES